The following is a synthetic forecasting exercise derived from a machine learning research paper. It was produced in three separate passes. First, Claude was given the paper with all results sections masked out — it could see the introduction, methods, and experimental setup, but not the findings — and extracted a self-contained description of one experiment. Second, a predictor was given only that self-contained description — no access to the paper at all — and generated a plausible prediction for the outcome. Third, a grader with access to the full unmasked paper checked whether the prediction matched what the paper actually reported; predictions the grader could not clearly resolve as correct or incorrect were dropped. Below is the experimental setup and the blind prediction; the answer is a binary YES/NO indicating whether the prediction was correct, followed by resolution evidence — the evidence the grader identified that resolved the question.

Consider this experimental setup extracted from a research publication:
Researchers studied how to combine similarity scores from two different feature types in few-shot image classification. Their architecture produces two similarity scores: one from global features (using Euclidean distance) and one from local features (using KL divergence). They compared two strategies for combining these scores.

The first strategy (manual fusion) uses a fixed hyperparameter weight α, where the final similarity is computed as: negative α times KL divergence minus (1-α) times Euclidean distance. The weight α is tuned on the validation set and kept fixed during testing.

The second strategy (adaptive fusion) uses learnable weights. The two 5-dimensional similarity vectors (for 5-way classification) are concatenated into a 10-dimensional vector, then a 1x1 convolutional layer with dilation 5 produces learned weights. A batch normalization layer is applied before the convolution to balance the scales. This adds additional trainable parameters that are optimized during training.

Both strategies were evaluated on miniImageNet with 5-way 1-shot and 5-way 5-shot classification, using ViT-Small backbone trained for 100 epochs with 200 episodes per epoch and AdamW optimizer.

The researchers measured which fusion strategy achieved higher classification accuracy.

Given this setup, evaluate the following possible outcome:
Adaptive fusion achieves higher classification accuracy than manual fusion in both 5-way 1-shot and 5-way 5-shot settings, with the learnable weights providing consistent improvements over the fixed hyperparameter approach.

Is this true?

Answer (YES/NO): NO